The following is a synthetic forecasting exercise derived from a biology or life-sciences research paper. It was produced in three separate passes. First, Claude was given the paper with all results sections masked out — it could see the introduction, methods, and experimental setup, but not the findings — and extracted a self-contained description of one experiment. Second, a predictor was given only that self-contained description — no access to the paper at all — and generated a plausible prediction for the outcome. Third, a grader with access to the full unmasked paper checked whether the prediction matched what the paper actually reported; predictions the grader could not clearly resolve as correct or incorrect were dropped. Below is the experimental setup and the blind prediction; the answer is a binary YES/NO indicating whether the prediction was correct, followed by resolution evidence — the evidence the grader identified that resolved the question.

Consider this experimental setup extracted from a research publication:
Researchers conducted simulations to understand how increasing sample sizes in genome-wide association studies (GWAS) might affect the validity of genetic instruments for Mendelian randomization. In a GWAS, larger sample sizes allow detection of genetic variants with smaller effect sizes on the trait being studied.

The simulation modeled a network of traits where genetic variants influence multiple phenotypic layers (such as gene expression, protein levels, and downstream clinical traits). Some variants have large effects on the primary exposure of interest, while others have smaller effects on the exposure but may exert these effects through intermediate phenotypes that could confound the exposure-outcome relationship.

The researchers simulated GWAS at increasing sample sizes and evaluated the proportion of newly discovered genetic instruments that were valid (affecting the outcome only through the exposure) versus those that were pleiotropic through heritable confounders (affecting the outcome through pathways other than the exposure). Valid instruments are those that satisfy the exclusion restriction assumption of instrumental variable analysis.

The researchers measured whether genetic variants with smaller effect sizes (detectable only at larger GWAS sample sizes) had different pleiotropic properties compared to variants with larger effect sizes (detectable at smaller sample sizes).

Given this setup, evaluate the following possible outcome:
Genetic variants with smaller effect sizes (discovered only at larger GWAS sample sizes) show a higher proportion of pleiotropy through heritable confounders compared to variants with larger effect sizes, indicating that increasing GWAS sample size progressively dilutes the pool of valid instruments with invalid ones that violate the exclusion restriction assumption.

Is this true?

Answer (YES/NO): YES